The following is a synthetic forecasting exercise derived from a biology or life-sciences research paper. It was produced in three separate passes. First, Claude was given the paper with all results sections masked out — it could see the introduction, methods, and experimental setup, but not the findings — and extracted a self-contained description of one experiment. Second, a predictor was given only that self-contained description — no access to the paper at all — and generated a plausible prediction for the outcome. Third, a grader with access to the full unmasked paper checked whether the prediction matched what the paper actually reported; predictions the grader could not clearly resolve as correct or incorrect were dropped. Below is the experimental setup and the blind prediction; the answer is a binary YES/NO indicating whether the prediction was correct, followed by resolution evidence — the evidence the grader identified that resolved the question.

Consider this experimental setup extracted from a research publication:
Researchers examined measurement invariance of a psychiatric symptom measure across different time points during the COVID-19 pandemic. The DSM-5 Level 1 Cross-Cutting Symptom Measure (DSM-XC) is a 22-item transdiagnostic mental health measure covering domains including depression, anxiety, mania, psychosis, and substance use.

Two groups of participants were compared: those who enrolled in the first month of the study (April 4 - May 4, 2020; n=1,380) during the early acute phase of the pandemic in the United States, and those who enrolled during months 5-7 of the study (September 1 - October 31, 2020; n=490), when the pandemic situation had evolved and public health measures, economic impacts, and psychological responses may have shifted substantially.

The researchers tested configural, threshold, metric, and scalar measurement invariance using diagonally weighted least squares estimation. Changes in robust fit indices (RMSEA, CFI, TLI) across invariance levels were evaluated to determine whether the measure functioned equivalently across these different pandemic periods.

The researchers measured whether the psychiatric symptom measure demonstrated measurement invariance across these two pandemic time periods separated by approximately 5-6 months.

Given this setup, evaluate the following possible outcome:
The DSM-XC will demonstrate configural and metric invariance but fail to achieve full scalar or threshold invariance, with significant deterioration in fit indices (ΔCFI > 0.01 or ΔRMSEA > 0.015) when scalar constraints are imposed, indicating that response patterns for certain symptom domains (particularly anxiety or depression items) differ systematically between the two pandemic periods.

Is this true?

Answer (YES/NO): NO